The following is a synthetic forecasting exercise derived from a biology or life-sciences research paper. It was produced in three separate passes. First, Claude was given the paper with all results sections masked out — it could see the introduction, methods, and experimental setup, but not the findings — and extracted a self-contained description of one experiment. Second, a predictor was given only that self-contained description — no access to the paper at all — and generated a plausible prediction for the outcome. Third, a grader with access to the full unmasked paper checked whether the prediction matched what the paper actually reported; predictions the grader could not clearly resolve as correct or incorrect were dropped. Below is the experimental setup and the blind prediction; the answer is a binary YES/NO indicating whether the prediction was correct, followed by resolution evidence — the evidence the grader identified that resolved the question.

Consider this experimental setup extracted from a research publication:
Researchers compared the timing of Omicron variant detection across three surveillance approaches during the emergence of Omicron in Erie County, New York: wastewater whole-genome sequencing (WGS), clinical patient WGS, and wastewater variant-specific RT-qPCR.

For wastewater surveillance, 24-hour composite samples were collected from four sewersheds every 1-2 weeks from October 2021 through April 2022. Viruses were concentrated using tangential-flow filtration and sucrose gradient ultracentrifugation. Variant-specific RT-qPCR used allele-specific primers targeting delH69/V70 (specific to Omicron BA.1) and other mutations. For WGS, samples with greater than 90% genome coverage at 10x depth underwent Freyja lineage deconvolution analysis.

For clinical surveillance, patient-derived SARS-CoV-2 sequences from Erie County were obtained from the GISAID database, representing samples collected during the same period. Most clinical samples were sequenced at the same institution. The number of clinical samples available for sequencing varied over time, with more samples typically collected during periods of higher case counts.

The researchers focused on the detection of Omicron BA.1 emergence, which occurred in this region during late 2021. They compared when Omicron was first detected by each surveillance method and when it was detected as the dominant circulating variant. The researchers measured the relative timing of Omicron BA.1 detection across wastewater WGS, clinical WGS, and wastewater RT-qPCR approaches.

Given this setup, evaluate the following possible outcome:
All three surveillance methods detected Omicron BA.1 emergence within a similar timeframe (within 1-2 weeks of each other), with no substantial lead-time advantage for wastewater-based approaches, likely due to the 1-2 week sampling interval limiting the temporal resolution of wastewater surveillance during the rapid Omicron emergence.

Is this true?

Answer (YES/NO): YES